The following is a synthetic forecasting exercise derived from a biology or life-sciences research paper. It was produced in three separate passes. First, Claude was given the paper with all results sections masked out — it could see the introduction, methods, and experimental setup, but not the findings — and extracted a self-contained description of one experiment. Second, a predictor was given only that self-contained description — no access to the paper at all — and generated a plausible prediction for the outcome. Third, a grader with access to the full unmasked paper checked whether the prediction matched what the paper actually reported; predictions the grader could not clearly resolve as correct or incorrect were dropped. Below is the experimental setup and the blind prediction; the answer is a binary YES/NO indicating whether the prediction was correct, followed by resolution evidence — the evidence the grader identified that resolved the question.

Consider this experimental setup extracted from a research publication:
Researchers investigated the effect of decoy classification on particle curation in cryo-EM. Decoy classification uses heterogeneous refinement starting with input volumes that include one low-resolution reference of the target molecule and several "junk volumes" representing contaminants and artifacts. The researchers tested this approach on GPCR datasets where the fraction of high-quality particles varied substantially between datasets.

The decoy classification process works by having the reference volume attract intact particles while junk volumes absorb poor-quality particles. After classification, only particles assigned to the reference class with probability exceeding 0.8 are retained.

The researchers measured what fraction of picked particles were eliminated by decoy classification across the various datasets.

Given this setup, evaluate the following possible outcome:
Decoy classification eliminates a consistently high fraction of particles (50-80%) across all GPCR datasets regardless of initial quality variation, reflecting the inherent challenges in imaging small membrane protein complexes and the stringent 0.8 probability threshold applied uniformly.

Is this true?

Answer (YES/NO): NO